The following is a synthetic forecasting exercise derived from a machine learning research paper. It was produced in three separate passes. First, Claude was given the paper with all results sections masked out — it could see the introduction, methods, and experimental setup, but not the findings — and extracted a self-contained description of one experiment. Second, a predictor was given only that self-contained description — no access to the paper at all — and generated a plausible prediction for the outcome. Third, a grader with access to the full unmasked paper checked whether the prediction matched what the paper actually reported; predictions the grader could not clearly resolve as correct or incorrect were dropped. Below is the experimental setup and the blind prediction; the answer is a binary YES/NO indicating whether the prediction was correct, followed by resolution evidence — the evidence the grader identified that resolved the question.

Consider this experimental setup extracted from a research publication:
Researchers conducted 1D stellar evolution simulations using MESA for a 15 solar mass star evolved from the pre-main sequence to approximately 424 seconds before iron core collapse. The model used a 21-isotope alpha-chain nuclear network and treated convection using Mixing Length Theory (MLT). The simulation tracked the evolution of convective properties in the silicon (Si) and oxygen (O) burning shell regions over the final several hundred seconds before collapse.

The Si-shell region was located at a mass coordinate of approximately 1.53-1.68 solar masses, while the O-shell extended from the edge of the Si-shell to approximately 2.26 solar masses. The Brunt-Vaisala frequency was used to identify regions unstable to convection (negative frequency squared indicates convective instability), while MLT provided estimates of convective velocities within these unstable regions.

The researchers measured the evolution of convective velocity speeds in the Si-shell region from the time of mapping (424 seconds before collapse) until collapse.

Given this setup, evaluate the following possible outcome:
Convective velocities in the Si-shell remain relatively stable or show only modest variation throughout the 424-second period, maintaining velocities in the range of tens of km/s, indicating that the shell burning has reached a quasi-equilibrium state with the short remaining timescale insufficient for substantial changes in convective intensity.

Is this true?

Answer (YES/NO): NO